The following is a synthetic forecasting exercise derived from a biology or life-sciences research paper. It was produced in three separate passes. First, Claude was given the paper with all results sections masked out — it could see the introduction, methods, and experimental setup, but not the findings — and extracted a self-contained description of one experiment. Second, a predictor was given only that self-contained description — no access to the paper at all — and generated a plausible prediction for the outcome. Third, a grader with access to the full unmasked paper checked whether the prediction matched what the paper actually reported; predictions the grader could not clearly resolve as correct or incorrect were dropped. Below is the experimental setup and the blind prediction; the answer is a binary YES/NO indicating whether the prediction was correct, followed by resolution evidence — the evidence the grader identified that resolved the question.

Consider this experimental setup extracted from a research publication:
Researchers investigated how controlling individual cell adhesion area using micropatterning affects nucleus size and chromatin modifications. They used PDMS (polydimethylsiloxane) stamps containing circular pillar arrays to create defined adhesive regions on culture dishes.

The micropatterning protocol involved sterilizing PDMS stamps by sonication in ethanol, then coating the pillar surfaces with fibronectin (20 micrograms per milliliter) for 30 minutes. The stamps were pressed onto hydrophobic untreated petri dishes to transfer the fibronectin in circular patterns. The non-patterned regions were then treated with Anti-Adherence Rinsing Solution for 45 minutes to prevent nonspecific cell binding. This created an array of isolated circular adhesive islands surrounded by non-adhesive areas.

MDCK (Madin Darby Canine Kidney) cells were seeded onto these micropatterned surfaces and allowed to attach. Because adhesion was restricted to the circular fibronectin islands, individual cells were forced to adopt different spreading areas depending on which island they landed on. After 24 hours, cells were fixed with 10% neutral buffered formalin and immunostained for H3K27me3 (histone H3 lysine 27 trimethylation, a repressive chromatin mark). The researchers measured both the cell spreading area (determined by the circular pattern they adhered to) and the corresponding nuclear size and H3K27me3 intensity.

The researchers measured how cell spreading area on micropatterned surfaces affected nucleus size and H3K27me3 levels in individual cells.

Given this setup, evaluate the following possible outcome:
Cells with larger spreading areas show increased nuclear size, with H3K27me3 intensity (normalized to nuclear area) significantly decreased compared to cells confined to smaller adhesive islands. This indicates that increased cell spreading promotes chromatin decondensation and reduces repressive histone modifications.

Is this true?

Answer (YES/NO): YES